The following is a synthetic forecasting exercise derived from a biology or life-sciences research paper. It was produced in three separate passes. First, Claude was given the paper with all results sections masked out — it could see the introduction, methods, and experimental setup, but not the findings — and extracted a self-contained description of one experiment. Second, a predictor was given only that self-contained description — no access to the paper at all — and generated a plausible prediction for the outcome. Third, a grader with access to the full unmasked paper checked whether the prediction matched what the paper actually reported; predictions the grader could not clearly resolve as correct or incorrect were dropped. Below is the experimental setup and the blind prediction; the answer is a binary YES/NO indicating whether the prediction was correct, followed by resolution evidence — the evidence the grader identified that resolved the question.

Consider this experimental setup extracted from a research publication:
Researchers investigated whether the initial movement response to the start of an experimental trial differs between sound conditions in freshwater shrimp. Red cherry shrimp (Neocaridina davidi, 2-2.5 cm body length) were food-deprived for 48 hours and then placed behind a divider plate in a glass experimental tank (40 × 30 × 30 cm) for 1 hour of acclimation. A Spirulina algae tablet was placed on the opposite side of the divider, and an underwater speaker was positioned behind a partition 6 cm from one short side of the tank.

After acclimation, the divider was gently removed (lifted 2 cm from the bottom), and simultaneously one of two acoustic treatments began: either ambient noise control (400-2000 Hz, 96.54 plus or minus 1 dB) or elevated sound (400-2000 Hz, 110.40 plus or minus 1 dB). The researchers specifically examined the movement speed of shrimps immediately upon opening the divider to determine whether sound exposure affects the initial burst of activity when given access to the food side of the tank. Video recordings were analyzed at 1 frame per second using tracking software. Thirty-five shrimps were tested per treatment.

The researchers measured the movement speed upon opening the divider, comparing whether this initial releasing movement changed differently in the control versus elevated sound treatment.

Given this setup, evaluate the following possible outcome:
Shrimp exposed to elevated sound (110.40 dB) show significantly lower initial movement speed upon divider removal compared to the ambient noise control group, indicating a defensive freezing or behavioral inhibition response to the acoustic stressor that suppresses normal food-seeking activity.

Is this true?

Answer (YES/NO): NO